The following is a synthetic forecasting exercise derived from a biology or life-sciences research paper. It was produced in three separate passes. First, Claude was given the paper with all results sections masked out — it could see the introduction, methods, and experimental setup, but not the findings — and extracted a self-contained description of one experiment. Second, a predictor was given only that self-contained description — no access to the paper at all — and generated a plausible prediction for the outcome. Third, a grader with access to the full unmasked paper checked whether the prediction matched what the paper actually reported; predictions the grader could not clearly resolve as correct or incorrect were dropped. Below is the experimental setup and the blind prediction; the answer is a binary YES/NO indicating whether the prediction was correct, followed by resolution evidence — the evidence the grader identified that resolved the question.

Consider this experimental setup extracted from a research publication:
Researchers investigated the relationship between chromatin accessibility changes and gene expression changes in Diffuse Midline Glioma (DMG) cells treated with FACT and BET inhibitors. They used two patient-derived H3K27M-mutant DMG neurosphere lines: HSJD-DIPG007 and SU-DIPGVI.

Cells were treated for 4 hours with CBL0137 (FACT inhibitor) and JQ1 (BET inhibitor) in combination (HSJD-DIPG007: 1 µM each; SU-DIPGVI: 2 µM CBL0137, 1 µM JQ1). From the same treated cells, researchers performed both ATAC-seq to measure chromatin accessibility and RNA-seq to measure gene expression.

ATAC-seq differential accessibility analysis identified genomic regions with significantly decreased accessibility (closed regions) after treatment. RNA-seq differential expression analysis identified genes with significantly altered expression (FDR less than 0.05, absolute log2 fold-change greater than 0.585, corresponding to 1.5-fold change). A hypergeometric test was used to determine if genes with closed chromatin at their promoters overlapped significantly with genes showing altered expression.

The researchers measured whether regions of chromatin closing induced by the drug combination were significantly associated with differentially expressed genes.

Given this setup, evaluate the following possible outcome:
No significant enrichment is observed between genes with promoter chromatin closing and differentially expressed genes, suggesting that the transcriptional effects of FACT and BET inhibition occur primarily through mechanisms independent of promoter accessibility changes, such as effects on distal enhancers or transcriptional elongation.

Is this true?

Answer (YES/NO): NO